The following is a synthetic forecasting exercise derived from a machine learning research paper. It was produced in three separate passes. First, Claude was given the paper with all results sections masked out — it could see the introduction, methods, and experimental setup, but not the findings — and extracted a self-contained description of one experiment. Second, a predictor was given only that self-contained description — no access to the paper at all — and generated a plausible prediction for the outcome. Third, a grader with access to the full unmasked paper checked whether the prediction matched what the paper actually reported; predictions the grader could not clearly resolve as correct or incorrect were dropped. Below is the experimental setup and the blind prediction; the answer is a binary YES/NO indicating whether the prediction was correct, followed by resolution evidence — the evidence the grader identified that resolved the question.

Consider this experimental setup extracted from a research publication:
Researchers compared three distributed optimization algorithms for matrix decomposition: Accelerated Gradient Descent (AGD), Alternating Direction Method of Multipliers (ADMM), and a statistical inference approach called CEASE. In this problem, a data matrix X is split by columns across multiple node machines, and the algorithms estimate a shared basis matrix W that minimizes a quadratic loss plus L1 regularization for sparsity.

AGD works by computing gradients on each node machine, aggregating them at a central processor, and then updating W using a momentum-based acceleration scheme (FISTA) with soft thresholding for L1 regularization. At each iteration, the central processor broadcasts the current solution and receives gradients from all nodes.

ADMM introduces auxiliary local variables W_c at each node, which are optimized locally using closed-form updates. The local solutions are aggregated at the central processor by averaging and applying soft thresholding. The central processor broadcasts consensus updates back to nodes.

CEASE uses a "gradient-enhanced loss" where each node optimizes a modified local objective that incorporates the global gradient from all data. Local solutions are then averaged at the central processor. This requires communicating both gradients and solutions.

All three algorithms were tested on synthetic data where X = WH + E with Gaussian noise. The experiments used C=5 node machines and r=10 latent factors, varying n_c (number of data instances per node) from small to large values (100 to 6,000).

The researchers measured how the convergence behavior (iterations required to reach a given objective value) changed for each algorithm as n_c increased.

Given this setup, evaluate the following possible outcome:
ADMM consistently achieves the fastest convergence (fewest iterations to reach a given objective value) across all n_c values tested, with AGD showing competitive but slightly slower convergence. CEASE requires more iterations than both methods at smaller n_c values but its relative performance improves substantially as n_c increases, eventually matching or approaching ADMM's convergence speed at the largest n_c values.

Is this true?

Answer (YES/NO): NO